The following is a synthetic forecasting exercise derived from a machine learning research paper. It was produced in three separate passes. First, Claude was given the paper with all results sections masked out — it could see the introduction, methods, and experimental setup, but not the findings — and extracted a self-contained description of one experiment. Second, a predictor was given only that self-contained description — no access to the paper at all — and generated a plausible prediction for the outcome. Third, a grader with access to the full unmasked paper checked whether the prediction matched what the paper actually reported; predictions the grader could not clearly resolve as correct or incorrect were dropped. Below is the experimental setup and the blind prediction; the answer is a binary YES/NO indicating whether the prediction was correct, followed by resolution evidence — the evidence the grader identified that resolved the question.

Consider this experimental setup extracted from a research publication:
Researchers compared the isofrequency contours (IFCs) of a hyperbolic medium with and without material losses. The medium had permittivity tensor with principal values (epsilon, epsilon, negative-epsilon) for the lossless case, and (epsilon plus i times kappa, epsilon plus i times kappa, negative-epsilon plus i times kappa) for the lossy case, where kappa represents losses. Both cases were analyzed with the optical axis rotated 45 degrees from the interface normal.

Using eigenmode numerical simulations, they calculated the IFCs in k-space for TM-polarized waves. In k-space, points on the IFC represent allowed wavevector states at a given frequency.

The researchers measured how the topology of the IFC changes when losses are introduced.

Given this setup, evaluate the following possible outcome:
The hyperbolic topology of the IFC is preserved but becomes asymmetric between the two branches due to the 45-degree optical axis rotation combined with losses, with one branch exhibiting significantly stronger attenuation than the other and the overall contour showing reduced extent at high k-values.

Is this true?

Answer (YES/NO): NO